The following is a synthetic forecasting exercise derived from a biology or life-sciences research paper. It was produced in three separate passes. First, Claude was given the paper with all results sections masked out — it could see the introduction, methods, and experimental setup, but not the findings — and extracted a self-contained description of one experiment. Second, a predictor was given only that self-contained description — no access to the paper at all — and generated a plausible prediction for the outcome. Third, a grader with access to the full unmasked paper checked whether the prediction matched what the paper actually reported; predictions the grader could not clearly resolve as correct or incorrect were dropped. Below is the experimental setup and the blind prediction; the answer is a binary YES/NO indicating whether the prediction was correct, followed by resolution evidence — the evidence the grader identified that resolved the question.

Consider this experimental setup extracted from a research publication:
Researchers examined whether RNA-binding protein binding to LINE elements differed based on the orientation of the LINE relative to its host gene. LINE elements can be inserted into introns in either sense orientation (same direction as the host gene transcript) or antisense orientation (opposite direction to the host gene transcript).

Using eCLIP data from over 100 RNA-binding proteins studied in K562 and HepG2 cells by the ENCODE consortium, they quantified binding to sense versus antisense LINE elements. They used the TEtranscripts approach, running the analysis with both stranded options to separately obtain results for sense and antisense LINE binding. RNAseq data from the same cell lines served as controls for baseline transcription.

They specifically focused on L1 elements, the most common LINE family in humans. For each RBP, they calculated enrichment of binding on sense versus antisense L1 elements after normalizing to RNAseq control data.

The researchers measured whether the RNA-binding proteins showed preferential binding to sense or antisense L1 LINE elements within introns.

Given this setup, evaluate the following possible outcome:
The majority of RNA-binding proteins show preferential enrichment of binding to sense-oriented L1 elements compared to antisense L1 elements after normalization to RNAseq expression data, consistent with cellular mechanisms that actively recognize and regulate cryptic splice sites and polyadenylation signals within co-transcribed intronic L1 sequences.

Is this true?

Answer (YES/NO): NO